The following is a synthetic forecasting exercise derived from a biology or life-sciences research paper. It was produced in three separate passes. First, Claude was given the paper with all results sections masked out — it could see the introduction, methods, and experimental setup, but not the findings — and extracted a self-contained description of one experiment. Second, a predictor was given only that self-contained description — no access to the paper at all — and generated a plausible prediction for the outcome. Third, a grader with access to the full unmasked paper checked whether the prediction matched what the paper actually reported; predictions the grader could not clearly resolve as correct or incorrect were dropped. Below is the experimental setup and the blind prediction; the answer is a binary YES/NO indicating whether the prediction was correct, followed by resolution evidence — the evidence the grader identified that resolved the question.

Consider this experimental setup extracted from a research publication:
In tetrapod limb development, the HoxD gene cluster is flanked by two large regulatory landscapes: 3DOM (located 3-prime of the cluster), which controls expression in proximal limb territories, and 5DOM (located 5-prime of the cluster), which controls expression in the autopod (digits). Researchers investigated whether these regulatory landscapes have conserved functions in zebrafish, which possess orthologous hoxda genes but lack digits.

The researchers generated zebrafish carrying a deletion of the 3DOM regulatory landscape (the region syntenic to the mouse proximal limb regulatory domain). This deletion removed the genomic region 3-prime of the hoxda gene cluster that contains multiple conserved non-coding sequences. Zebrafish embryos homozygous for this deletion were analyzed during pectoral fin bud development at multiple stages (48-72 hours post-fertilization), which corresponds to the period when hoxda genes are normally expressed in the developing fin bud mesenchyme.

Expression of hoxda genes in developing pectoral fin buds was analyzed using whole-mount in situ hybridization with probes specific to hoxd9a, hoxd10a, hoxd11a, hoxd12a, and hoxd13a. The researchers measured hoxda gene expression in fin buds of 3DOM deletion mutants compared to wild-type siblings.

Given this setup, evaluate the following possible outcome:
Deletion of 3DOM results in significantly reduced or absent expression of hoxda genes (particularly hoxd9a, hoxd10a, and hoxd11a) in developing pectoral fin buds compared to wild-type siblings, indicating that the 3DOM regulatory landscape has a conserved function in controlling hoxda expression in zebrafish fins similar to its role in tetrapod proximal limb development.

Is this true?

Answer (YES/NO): YES